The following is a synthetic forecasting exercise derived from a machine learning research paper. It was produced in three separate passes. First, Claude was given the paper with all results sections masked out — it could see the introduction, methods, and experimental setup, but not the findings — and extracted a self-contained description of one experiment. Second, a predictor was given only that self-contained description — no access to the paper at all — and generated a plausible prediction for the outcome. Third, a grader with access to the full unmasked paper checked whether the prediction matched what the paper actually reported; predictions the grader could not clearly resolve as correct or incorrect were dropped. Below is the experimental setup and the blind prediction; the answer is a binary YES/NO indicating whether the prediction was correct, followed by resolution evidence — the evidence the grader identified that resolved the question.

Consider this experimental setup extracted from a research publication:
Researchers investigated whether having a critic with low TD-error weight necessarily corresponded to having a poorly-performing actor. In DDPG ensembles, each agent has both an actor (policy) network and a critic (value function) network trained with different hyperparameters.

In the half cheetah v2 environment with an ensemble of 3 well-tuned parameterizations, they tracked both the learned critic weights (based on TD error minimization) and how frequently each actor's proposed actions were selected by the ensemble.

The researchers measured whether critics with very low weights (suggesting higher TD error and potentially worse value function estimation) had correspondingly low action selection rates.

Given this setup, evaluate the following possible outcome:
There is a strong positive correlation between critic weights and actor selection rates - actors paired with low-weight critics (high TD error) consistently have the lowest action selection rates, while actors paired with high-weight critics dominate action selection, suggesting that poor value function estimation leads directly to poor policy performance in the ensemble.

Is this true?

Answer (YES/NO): NO